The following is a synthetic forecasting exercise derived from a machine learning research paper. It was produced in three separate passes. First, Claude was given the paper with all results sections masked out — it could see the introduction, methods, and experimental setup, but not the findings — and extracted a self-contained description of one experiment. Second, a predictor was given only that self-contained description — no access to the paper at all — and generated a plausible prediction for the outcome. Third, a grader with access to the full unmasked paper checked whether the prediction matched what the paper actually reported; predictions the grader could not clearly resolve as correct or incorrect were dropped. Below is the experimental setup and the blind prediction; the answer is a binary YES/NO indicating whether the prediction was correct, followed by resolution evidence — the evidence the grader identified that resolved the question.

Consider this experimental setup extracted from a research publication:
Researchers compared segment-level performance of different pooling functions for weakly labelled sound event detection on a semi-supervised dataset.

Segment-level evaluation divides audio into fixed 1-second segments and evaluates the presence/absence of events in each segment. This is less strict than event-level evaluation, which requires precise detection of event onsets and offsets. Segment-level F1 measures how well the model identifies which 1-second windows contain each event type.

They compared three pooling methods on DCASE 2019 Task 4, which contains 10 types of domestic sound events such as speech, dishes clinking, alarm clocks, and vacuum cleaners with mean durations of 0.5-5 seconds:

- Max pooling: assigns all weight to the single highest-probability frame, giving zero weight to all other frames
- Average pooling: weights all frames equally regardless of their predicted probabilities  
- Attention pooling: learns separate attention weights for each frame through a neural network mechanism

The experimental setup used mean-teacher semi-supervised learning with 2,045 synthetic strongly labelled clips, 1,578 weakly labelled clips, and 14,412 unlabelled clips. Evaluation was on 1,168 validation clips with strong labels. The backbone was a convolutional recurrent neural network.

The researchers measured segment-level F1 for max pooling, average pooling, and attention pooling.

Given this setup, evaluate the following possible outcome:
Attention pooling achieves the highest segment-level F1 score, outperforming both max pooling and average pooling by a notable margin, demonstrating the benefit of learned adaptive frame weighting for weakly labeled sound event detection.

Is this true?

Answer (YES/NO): NO